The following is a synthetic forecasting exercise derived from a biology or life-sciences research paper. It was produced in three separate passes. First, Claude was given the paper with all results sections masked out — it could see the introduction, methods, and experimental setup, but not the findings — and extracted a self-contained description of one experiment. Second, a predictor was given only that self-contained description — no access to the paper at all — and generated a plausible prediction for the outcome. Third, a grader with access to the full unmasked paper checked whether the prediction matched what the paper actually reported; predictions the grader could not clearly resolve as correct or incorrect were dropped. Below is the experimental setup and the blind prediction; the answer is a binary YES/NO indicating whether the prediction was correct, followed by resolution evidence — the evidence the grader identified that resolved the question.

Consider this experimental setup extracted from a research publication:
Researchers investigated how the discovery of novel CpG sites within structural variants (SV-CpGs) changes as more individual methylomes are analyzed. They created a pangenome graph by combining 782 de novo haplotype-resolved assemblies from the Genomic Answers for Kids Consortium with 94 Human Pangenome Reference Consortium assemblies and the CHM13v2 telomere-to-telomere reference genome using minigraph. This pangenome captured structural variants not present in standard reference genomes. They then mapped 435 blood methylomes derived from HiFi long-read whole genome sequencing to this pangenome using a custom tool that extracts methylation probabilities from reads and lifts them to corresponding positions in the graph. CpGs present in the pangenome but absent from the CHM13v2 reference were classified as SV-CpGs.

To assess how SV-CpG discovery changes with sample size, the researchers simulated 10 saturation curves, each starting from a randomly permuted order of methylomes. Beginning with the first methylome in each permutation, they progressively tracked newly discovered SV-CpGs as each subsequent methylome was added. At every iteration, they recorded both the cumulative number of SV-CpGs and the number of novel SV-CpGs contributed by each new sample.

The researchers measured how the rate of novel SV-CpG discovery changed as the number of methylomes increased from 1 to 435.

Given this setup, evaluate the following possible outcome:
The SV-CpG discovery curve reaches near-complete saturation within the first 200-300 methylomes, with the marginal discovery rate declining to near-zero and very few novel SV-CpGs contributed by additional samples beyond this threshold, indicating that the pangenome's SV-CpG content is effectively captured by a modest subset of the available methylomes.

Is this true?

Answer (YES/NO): NO